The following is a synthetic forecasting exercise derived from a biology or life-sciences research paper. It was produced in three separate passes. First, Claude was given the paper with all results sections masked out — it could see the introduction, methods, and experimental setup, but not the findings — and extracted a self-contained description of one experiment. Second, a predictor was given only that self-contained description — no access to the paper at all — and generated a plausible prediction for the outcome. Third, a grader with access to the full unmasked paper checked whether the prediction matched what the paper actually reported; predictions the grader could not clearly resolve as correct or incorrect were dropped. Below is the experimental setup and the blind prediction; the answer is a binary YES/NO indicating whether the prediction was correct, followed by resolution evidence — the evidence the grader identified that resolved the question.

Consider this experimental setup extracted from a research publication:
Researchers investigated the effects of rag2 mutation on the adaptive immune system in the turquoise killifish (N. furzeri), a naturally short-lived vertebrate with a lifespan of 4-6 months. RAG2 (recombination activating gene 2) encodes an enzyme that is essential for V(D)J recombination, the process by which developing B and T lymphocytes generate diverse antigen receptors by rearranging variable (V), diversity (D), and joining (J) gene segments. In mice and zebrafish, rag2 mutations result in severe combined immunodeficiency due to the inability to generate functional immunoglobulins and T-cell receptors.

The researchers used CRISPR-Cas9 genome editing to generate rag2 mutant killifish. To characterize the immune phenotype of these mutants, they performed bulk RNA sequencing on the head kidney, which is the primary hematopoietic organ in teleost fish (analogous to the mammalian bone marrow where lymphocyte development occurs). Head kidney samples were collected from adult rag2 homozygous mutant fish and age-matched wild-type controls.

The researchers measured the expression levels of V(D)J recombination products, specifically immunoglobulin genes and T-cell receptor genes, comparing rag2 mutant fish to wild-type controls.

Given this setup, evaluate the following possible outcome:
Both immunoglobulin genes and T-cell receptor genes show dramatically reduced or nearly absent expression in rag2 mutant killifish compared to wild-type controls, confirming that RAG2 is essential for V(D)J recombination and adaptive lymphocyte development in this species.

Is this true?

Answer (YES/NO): YES